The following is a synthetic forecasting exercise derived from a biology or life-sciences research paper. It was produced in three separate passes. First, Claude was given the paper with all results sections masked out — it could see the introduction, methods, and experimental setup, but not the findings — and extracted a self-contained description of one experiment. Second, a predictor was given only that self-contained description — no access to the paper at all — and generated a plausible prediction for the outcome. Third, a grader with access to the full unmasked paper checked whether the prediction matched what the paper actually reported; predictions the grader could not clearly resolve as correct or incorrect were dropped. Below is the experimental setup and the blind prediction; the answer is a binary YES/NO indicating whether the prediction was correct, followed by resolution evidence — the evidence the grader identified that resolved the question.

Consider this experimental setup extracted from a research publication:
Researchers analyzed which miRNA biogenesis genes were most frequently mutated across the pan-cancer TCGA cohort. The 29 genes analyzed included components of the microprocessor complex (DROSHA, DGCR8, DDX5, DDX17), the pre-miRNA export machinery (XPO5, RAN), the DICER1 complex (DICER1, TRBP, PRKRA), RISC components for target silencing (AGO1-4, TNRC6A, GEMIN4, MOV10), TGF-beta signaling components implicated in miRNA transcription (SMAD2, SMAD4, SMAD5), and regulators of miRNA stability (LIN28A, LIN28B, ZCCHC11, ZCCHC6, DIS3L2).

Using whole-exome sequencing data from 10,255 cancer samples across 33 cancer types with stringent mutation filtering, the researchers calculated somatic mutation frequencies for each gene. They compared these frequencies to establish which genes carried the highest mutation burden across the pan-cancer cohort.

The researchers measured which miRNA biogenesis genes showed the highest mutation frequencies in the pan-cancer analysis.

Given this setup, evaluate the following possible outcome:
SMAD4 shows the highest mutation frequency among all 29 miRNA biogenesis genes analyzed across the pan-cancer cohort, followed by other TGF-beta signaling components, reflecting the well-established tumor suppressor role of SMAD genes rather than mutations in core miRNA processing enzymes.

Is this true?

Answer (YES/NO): NO